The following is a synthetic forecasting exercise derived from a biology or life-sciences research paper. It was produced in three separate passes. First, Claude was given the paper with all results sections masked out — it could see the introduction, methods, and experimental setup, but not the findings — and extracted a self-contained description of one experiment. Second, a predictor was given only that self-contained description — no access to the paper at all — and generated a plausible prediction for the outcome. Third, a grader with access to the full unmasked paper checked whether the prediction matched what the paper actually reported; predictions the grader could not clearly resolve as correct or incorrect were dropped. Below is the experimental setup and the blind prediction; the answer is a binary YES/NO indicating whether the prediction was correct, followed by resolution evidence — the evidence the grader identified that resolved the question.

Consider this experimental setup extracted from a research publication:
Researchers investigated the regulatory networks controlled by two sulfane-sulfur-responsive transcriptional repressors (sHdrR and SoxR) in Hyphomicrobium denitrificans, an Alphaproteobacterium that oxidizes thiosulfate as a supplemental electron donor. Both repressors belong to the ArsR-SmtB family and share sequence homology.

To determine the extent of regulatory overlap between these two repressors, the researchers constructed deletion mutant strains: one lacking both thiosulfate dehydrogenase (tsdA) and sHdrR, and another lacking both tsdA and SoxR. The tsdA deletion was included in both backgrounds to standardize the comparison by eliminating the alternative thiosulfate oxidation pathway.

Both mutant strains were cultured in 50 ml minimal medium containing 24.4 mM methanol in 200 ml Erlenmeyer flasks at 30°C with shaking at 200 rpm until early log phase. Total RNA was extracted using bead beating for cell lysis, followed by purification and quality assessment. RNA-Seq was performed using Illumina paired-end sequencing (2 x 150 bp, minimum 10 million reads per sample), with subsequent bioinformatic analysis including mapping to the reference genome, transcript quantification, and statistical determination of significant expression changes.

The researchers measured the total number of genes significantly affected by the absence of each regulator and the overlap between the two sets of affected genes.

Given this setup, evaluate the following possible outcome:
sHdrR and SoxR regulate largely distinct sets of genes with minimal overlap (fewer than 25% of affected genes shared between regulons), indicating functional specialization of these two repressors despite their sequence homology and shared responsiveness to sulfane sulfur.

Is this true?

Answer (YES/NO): NO